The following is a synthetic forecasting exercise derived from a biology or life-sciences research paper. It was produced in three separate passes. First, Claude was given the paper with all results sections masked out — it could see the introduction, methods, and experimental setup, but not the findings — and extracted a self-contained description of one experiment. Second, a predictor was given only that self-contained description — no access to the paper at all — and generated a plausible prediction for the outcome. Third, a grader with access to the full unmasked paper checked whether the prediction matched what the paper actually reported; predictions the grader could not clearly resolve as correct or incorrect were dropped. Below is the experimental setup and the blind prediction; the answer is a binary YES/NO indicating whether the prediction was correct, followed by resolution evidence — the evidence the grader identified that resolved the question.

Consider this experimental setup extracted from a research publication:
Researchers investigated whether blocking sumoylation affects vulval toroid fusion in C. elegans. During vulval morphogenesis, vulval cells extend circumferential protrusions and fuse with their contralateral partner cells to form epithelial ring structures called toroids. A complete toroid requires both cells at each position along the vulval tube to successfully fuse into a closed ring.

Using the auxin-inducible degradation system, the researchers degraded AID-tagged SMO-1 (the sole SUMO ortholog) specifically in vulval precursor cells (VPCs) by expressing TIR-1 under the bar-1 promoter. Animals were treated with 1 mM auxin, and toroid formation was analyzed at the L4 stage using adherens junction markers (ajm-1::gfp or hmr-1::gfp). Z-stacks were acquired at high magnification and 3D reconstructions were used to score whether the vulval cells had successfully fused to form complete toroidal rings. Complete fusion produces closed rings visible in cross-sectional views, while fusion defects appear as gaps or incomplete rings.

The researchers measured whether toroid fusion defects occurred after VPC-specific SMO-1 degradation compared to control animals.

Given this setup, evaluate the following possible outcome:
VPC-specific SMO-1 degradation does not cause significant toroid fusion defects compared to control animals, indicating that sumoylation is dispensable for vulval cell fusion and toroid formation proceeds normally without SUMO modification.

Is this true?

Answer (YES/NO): NO